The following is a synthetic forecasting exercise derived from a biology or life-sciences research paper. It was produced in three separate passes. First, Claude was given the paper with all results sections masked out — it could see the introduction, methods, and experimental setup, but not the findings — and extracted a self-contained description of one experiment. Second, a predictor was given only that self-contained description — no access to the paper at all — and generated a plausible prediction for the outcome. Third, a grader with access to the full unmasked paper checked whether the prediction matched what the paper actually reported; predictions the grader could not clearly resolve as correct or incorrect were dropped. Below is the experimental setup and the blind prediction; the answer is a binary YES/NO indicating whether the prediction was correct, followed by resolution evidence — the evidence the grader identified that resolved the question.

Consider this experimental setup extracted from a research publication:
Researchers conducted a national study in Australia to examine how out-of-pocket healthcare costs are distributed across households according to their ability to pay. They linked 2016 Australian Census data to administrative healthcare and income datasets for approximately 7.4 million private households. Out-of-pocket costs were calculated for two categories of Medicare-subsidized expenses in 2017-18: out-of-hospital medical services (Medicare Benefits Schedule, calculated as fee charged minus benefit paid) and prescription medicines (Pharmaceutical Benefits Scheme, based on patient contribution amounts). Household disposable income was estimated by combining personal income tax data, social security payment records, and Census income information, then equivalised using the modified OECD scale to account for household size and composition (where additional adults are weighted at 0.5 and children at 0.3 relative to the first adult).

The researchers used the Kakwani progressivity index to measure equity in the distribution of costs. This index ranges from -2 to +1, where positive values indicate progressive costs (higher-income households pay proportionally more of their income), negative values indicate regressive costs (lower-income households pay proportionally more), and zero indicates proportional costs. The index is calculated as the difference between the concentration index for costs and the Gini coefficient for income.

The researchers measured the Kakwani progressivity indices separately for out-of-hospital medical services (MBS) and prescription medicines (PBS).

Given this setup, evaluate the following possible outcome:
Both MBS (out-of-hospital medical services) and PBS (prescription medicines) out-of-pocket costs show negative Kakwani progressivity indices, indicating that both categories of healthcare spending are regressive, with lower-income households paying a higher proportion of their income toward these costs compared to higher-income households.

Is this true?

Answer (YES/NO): YES